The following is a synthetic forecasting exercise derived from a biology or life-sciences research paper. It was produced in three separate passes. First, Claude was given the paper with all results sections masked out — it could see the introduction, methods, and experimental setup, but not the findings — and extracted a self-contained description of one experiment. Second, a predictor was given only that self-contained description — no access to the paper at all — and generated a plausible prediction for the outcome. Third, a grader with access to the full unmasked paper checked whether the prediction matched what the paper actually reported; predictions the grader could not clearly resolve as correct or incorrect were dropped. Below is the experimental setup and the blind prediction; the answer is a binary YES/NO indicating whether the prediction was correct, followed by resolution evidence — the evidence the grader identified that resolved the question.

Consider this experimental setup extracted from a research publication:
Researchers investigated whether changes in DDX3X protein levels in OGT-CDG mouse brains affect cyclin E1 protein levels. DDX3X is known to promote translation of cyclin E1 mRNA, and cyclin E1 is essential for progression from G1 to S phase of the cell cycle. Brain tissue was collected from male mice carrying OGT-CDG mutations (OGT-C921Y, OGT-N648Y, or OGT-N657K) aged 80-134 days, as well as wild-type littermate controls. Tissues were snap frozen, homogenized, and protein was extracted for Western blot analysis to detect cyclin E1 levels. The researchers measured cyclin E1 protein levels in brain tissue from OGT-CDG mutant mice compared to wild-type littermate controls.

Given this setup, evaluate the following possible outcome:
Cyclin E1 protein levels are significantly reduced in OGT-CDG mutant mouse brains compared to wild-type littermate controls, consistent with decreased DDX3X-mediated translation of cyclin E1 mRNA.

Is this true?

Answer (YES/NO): NO